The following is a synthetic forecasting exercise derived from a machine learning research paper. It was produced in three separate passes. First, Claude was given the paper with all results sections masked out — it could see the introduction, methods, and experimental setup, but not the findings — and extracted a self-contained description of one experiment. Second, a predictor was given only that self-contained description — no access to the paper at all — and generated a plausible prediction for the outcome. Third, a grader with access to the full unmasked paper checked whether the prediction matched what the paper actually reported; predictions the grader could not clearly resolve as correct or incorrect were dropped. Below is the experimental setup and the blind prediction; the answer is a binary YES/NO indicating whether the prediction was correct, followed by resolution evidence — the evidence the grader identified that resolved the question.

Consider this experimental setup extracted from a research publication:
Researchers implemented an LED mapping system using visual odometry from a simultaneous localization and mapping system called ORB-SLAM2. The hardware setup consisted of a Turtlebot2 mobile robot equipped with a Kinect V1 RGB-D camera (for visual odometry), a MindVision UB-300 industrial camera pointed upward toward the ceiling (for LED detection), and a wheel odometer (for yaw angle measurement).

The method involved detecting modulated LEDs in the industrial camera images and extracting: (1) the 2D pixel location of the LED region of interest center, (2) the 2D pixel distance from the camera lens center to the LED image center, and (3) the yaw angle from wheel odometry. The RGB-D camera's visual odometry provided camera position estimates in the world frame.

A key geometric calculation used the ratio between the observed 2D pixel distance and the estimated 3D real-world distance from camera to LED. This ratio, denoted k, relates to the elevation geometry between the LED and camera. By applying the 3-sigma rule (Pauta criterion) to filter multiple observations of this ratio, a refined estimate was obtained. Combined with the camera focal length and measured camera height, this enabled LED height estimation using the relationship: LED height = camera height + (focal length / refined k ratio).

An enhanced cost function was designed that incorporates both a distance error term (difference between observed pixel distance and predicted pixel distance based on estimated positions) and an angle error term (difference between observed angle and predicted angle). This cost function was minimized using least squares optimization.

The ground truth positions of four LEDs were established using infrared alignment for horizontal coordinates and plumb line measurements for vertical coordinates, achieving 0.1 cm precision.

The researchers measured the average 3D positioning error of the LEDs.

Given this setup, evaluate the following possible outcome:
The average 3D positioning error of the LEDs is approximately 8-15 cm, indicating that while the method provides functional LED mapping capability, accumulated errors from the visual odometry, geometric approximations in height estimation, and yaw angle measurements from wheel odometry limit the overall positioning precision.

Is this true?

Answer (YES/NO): YES